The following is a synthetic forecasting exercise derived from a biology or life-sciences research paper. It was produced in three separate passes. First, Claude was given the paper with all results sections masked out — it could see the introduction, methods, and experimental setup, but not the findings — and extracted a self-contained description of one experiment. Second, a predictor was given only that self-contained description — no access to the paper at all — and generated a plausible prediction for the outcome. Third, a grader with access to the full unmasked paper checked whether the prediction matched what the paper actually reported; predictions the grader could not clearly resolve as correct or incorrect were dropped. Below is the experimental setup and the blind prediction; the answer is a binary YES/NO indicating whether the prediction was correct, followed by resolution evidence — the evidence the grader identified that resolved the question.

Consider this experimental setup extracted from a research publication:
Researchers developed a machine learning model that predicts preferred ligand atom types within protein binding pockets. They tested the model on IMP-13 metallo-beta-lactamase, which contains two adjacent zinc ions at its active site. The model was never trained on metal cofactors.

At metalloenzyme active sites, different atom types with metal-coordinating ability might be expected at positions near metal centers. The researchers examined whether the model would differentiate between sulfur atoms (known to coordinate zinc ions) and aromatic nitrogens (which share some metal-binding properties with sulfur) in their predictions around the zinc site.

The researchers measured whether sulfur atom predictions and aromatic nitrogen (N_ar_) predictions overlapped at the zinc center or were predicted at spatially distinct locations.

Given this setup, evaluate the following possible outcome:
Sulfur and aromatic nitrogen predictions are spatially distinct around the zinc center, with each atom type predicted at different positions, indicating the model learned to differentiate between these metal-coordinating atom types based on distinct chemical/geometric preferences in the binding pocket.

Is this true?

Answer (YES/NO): YES